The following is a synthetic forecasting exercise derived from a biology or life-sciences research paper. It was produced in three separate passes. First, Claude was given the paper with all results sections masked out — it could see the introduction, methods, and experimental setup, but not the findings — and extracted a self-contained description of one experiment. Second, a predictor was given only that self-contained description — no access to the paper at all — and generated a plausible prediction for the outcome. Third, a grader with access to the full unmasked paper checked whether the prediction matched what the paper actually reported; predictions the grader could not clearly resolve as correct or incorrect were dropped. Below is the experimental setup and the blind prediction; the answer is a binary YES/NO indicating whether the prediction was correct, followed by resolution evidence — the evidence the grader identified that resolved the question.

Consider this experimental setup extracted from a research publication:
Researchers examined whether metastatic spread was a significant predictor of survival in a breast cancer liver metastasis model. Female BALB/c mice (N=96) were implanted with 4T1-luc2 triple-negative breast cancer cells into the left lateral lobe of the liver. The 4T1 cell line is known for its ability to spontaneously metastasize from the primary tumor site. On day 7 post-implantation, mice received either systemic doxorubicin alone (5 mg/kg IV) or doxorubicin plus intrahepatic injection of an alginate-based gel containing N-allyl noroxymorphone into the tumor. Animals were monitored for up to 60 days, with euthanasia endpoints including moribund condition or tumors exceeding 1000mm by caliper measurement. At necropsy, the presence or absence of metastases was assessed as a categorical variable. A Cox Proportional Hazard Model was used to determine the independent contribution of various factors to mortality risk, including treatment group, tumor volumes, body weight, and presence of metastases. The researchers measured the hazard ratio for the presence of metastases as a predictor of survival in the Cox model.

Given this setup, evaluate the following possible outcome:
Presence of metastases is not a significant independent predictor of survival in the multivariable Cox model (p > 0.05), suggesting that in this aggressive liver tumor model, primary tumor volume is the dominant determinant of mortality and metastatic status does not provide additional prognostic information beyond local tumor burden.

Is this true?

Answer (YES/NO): NO